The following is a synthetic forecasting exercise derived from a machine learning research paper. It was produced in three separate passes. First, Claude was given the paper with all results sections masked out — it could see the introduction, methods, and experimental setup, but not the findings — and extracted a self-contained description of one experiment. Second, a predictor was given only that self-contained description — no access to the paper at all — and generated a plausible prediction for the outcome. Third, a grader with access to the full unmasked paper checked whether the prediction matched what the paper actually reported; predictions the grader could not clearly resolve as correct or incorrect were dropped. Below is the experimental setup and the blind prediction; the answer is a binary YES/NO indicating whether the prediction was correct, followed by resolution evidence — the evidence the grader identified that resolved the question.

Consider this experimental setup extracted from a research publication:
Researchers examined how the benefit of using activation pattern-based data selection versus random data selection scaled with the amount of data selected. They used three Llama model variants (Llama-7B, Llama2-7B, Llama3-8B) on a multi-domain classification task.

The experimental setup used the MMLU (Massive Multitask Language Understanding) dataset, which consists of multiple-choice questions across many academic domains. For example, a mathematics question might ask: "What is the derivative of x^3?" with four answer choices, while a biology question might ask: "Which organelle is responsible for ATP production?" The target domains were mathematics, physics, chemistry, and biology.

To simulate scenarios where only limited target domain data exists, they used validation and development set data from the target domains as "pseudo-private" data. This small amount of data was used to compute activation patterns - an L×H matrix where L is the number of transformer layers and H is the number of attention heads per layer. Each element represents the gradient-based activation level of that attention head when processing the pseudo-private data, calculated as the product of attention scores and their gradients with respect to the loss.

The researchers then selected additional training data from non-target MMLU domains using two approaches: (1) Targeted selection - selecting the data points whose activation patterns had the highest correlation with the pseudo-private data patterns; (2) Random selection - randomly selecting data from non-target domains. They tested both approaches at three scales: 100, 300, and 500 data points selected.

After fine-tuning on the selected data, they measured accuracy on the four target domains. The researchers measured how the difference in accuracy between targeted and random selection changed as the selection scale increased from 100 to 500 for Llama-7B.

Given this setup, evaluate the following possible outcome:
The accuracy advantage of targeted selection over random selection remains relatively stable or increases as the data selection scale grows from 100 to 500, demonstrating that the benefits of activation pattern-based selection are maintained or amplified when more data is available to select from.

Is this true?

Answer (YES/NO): YES